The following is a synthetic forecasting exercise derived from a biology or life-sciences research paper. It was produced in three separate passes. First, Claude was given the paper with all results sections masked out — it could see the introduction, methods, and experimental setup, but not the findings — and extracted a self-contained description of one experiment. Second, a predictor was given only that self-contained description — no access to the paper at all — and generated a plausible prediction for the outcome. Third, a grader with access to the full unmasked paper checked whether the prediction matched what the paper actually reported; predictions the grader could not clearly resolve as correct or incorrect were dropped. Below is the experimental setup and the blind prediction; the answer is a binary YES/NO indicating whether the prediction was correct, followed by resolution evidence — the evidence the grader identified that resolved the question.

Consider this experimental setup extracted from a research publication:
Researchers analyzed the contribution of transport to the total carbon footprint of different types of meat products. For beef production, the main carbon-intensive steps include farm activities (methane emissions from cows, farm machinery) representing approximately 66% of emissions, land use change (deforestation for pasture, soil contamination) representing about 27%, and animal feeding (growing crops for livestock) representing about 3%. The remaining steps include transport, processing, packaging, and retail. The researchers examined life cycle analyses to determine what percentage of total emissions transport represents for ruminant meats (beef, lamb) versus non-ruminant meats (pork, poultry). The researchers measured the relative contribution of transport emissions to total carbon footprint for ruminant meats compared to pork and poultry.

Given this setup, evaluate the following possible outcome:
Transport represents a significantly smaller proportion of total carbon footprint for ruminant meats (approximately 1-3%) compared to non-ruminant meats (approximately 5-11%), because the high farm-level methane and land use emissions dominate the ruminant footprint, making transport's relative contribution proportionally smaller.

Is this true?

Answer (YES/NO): NO